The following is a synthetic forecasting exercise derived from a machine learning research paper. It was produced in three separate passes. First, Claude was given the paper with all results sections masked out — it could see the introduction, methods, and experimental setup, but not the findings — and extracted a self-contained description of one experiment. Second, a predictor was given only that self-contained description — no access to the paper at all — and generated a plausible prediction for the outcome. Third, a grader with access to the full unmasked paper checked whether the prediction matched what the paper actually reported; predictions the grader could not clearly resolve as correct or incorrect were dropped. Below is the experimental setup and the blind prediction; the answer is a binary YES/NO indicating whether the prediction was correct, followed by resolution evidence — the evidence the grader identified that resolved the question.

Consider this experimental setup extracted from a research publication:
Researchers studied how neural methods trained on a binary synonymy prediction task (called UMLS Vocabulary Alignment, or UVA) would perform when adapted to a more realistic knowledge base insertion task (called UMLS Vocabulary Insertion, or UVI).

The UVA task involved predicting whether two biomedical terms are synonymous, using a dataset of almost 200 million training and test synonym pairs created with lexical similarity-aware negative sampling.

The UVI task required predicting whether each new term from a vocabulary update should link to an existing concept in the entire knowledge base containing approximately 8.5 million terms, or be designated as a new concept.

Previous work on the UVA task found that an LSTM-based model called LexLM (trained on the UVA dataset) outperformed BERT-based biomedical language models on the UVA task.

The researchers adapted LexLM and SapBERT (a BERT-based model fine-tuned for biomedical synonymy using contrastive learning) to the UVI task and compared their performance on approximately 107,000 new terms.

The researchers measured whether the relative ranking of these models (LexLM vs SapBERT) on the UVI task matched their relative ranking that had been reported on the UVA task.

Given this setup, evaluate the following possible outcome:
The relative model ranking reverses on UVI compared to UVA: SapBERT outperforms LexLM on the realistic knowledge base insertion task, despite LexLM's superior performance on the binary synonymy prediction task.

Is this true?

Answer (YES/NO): YES